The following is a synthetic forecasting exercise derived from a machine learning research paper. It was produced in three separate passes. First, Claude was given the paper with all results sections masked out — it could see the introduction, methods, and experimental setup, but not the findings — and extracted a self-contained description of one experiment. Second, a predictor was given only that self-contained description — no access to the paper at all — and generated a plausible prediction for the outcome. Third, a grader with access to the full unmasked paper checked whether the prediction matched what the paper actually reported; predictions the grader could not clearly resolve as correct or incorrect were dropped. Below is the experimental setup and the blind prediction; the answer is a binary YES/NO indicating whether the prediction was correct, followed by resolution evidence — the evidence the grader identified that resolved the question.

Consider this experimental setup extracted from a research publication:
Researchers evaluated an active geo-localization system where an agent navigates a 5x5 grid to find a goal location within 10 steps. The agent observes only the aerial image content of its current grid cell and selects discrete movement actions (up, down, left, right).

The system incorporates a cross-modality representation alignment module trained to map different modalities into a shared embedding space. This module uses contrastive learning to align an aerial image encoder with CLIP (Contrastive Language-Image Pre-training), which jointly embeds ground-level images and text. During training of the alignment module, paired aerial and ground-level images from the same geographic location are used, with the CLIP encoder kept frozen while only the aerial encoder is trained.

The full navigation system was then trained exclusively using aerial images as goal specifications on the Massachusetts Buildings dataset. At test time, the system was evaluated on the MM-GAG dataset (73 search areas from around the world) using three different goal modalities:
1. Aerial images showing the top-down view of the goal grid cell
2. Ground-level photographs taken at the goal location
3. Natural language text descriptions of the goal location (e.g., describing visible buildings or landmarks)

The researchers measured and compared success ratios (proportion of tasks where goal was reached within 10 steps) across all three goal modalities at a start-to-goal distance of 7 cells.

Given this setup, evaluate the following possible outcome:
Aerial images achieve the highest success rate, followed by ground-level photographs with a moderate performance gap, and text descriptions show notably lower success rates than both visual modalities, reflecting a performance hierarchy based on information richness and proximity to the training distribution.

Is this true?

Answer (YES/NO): NO